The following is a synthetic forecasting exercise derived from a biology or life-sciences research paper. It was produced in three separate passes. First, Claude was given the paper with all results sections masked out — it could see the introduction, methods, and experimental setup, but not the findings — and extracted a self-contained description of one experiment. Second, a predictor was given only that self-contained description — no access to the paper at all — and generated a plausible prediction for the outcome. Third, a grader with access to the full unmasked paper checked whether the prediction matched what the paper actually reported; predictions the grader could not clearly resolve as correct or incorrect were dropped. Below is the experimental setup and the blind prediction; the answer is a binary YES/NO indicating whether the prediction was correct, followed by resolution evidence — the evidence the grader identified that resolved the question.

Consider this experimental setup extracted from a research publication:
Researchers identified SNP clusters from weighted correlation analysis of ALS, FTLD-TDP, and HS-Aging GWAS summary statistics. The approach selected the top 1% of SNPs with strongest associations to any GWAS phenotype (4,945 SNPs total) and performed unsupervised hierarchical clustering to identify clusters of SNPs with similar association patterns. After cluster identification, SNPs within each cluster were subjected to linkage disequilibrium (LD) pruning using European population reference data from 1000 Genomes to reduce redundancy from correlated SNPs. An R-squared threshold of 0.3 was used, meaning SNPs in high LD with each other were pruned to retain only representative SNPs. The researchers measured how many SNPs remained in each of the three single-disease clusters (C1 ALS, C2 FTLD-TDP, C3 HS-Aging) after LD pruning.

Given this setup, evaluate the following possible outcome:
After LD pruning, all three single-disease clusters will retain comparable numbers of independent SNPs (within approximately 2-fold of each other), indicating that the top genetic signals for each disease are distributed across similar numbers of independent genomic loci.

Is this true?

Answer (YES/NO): YES